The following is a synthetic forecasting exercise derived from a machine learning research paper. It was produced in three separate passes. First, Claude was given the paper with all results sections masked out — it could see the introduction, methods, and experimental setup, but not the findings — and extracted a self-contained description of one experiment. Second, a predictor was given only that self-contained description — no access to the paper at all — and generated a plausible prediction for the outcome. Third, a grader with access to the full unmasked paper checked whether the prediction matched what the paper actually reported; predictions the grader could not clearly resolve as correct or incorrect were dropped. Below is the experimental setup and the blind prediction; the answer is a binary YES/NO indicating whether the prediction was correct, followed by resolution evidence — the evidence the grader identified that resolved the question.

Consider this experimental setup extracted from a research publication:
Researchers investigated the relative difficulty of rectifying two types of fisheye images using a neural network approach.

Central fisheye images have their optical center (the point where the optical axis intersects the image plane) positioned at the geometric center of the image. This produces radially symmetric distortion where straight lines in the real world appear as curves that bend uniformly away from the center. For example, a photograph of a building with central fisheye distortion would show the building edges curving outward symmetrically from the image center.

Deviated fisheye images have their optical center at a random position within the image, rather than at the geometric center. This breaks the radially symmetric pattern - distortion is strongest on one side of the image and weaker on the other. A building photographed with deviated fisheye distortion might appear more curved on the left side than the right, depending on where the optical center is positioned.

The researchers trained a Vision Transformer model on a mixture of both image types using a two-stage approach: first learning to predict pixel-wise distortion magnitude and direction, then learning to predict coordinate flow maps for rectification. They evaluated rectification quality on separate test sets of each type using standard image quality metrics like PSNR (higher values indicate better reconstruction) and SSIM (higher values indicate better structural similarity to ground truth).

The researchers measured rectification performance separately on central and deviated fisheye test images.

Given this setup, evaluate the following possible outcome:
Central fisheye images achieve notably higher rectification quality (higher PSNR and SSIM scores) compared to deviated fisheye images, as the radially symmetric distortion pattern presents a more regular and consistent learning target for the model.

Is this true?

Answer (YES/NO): NO